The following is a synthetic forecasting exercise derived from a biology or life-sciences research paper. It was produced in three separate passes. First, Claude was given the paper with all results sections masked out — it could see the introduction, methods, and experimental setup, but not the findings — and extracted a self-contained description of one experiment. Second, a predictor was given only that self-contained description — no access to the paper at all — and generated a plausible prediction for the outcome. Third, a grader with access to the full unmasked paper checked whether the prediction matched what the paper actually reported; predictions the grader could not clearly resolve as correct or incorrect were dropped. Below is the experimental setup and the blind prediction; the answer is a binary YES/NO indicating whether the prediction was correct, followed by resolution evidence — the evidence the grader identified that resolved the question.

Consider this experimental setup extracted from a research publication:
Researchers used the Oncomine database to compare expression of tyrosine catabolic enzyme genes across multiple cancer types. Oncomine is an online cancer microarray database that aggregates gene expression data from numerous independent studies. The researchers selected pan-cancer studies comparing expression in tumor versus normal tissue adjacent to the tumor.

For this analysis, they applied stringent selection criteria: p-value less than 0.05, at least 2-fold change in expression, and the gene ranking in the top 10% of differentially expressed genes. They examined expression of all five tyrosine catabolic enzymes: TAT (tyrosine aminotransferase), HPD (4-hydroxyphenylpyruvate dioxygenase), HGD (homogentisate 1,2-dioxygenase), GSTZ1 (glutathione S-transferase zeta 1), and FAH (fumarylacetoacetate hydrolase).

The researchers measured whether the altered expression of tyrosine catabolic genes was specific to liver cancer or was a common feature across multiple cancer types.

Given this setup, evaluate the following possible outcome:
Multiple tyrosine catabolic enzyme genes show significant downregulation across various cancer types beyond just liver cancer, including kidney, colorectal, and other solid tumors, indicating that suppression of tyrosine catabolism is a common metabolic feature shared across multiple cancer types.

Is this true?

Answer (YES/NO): YES